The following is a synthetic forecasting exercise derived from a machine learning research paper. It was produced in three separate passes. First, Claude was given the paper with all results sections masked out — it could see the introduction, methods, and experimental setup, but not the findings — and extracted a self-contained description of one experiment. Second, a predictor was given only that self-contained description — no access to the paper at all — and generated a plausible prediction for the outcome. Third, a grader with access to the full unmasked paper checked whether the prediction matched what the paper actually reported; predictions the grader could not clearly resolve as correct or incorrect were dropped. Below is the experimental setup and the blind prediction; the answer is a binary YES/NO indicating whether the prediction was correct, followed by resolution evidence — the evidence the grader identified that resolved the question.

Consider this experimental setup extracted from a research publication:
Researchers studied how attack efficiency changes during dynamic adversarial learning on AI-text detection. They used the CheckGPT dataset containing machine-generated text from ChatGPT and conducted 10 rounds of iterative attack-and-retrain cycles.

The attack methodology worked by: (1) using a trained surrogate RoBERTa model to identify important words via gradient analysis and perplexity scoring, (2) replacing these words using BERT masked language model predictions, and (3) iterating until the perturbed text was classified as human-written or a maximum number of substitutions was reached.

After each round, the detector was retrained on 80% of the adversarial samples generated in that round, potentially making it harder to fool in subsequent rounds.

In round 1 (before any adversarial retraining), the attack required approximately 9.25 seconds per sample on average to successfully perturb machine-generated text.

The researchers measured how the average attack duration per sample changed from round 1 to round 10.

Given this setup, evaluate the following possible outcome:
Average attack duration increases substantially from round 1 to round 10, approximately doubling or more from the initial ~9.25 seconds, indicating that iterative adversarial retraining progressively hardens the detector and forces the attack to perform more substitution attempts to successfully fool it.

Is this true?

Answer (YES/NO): YES